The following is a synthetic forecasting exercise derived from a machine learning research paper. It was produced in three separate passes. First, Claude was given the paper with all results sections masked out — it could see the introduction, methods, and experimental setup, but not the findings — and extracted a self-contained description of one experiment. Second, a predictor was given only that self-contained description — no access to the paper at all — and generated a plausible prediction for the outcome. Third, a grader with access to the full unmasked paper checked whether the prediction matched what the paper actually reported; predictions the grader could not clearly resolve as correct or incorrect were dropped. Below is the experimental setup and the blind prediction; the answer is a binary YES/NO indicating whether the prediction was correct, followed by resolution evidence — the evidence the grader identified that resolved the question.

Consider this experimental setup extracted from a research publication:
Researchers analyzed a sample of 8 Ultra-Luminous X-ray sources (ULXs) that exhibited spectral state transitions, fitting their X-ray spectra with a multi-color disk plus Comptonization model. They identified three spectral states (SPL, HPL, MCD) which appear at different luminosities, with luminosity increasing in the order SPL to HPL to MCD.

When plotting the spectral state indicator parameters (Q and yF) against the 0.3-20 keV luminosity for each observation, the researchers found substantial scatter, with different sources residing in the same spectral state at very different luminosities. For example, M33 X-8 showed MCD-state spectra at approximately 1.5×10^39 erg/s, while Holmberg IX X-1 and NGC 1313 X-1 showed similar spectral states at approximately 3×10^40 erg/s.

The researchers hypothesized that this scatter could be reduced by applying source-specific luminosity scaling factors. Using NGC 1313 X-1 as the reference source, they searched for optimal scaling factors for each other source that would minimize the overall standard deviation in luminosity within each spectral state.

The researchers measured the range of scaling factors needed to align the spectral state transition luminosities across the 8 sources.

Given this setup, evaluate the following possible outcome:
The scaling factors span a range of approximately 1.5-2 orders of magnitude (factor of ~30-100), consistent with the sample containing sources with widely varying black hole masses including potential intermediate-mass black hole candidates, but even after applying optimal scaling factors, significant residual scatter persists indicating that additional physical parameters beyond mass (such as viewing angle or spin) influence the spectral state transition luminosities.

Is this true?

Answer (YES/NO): NO